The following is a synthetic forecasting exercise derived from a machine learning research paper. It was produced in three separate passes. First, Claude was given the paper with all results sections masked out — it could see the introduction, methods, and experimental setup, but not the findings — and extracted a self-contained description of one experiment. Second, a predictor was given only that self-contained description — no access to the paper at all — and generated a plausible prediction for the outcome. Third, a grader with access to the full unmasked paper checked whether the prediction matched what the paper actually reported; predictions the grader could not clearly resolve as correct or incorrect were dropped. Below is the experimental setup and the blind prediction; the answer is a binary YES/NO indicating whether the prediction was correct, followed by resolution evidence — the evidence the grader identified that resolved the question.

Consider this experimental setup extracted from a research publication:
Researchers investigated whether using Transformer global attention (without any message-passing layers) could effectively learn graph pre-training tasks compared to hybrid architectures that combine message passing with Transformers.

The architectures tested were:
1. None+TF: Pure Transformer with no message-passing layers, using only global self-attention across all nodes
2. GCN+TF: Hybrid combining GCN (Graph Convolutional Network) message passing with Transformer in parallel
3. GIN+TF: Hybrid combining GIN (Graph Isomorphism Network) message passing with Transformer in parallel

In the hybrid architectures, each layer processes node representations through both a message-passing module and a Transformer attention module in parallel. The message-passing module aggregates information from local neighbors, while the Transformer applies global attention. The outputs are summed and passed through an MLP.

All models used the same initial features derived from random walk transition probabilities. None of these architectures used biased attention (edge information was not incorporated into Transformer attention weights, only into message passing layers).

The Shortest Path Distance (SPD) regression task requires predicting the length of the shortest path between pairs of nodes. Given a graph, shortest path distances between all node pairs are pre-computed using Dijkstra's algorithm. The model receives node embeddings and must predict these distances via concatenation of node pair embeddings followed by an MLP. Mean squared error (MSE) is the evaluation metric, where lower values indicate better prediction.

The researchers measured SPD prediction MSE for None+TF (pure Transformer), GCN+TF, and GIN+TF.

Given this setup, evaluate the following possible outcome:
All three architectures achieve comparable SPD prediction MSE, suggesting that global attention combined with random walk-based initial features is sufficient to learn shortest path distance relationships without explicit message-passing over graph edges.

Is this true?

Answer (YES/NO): NO